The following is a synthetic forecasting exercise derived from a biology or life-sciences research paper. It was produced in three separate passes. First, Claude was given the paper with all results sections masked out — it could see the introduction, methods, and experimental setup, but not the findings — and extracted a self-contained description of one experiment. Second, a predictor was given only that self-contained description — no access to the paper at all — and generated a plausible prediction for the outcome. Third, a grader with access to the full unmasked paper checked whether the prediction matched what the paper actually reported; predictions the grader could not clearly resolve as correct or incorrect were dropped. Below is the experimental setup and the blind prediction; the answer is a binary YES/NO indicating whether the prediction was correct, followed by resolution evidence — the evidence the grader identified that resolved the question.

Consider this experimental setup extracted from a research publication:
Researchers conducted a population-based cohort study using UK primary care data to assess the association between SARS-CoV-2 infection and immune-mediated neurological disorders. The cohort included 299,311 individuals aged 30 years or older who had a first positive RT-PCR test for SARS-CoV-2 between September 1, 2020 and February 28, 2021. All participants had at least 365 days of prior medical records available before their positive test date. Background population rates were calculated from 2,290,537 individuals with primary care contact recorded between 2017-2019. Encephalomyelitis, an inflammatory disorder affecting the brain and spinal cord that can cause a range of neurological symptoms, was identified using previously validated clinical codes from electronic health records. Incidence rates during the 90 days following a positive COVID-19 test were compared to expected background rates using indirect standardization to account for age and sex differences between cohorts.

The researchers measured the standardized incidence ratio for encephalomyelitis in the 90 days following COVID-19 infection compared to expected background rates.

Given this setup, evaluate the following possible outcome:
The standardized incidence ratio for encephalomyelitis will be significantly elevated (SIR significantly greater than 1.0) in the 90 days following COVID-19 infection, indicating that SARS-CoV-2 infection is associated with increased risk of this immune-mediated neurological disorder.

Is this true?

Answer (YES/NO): YES